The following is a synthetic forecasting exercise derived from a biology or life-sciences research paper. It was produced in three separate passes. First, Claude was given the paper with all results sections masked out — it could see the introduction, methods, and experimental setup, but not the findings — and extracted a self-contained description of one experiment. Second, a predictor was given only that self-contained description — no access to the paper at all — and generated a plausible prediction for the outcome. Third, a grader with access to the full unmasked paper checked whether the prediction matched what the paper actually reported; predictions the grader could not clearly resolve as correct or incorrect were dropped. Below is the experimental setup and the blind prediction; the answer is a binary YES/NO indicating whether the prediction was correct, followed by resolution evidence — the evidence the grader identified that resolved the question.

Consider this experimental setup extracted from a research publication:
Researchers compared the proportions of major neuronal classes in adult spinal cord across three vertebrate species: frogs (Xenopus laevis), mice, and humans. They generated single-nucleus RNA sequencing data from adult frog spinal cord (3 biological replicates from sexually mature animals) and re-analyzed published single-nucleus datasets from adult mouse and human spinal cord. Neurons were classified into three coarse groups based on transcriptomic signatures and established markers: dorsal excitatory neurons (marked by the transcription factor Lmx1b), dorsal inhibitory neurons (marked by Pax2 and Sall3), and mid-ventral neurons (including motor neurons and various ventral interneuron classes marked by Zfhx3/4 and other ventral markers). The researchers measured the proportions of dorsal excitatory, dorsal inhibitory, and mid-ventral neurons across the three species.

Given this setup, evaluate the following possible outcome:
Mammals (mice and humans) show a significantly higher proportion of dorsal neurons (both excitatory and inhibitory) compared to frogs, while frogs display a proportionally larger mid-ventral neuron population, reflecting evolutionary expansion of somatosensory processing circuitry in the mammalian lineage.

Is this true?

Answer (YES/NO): NO